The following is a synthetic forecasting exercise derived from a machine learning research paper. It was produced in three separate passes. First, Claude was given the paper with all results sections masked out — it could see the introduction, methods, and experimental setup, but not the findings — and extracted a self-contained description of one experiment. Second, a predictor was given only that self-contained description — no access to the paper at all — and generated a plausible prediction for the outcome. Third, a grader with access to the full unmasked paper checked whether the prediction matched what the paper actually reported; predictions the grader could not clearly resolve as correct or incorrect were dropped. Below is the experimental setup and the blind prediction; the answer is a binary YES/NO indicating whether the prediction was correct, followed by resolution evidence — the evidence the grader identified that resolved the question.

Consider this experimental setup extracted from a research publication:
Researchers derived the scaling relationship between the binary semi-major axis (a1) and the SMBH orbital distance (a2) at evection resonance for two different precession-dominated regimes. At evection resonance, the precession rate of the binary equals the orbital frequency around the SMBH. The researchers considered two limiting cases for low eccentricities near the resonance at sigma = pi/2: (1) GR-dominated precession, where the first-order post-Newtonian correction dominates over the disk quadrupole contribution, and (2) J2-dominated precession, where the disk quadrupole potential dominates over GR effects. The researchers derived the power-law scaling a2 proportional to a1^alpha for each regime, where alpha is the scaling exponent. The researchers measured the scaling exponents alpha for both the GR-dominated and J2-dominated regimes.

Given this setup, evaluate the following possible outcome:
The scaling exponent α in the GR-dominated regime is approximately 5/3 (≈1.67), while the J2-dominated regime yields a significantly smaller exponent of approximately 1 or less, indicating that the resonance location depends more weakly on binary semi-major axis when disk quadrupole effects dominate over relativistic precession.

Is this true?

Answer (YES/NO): NO